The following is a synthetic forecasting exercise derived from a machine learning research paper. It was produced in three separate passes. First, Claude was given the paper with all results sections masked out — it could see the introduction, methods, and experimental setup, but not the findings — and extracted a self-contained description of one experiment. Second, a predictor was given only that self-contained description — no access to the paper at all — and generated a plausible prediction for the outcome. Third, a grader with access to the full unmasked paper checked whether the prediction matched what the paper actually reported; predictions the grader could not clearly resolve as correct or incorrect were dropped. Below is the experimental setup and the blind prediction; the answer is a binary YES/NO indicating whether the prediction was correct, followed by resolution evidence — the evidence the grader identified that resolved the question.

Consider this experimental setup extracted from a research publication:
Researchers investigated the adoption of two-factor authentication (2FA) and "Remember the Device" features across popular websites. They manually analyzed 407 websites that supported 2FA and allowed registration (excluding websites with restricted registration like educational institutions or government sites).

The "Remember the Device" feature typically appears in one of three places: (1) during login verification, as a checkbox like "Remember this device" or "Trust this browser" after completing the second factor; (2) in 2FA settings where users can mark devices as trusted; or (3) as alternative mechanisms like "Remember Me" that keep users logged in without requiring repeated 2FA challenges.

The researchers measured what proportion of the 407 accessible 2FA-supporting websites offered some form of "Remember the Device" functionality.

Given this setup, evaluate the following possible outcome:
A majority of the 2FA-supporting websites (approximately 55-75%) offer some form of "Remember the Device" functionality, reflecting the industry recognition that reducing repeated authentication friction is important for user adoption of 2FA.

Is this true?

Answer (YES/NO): NO